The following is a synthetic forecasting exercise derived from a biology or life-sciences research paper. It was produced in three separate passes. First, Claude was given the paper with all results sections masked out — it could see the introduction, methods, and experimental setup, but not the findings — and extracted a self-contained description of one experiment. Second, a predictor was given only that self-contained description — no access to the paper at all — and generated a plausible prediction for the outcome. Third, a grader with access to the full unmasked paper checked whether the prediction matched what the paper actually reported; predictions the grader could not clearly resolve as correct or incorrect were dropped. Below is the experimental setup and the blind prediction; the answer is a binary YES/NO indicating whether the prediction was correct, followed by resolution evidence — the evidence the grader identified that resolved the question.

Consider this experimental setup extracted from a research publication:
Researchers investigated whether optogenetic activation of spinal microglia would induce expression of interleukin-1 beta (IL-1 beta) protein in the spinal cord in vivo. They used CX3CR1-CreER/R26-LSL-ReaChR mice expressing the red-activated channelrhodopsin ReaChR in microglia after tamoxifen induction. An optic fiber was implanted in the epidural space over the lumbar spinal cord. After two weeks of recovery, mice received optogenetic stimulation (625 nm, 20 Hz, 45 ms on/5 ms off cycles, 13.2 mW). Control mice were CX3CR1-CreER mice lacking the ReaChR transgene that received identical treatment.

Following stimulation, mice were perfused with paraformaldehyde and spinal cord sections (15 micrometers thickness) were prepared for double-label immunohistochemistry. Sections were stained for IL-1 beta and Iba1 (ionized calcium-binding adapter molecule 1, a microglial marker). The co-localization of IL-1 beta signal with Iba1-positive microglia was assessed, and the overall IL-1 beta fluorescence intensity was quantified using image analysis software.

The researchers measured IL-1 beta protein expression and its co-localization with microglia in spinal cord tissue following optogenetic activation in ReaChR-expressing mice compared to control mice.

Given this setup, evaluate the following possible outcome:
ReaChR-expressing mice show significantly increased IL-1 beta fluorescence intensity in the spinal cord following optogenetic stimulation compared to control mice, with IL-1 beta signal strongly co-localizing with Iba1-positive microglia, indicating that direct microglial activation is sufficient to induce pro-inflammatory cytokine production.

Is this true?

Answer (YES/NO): YES